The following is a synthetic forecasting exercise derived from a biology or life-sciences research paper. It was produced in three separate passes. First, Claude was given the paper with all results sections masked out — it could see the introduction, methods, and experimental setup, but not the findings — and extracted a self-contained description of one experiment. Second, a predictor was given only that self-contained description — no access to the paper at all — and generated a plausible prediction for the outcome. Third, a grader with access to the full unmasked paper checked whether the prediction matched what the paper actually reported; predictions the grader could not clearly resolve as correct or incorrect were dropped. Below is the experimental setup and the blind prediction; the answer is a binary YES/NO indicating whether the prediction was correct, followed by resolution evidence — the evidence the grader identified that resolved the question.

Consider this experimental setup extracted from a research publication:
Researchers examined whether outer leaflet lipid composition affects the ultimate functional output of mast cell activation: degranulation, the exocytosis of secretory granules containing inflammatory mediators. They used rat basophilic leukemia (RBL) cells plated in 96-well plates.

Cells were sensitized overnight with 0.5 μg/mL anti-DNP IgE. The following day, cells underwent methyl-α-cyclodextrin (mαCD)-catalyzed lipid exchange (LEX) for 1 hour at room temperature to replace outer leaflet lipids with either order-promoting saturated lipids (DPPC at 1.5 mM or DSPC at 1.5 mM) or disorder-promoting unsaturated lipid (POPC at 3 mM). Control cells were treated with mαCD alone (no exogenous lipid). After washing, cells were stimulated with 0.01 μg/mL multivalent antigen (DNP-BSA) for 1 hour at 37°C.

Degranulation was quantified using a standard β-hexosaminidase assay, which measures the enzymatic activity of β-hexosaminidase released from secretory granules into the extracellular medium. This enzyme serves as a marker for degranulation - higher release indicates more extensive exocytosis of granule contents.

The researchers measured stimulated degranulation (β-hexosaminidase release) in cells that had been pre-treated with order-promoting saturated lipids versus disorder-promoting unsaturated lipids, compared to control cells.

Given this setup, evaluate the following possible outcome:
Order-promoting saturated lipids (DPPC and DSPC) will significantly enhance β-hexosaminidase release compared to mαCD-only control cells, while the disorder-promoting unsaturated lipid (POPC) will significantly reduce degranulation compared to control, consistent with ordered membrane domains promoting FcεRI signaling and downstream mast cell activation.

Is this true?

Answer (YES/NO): YES